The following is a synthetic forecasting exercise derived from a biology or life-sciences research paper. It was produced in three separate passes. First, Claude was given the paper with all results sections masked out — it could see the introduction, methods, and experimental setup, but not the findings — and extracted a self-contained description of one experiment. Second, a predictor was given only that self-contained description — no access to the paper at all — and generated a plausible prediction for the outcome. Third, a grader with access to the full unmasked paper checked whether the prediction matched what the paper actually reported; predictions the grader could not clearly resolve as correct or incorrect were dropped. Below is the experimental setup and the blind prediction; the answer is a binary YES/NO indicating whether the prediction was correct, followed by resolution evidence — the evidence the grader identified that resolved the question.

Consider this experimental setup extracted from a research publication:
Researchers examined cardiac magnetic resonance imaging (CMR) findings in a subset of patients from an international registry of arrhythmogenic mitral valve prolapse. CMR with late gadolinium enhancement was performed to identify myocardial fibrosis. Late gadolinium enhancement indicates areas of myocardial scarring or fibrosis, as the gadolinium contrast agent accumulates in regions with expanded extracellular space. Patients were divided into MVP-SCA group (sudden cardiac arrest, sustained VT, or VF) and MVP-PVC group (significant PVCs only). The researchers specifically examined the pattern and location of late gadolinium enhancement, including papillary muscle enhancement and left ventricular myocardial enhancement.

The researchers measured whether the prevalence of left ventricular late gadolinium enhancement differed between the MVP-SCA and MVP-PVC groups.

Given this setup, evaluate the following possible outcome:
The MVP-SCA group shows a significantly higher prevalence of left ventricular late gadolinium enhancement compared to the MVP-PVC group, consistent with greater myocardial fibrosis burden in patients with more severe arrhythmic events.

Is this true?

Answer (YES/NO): NO